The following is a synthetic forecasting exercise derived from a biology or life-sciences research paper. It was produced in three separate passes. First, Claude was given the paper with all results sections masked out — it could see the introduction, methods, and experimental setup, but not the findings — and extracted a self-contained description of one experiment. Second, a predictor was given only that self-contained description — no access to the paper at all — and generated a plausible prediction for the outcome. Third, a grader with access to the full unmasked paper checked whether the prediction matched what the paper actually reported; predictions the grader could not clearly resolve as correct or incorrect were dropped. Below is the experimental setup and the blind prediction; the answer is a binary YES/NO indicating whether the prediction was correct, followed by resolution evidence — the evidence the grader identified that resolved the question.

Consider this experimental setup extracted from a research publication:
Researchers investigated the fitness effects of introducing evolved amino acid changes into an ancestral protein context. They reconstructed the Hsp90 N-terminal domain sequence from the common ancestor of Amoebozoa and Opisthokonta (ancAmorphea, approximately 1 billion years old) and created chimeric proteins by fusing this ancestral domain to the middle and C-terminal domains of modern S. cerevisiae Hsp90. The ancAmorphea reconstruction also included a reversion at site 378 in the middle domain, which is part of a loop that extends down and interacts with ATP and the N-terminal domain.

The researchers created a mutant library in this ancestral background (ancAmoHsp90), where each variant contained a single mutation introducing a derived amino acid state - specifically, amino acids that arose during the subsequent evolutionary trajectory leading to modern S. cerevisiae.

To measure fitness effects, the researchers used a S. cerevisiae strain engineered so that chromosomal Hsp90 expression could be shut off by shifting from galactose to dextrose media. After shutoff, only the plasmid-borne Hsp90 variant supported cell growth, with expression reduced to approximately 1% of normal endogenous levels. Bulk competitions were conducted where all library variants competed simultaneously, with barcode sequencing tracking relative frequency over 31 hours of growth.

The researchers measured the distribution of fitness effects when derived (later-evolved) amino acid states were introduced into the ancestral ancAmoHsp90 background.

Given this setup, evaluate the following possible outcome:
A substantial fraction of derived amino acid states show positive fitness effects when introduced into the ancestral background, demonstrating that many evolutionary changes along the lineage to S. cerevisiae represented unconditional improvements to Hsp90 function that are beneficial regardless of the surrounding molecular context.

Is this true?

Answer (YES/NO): NO